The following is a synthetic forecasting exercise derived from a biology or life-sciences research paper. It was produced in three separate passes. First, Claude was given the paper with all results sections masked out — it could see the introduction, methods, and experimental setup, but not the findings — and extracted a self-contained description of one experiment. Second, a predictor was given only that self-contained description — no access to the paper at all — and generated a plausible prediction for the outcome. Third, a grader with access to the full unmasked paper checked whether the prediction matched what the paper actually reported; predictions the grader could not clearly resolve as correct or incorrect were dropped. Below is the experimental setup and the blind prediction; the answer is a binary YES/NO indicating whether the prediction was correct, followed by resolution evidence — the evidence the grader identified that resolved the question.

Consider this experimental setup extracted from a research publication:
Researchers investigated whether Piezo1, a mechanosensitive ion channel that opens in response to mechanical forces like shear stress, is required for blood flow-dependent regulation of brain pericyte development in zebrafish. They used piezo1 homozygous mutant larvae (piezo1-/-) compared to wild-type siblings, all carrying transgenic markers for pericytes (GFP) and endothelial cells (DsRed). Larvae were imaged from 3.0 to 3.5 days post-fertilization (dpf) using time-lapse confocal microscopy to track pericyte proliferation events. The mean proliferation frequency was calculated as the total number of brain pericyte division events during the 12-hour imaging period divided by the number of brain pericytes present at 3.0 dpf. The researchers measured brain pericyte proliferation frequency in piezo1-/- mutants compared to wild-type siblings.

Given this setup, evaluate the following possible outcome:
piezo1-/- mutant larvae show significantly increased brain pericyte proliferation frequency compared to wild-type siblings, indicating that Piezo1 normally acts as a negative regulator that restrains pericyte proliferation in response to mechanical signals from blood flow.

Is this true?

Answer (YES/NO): NO